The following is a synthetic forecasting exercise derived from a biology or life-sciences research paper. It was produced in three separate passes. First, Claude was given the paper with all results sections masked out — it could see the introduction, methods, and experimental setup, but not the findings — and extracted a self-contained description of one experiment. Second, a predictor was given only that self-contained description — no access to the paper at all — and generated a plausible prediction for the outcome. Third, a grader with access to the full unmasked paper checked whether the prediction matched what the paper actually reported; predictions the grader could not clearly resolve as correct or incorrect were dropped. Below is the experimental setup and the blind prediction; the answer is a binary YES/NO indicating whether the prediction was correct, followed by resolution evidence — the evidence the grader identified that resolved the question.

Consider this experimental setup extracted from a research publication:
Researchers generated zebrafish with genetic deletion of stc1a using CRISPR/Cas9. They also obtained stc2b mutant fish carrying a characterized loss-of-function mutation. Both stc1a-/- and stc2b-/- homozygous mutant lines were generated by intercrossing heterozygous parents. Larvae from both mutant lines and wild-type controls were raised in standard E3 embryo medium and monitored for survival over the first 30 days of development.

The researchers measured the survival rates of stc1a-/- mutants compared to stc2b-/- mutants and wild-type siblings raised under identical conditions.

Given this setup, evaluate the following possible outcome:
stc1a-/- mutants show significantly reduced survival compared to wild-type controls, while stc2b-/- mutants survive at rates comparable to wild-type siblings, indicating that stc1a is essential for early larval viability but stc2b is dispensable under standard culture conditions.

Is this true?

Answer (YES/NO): YES